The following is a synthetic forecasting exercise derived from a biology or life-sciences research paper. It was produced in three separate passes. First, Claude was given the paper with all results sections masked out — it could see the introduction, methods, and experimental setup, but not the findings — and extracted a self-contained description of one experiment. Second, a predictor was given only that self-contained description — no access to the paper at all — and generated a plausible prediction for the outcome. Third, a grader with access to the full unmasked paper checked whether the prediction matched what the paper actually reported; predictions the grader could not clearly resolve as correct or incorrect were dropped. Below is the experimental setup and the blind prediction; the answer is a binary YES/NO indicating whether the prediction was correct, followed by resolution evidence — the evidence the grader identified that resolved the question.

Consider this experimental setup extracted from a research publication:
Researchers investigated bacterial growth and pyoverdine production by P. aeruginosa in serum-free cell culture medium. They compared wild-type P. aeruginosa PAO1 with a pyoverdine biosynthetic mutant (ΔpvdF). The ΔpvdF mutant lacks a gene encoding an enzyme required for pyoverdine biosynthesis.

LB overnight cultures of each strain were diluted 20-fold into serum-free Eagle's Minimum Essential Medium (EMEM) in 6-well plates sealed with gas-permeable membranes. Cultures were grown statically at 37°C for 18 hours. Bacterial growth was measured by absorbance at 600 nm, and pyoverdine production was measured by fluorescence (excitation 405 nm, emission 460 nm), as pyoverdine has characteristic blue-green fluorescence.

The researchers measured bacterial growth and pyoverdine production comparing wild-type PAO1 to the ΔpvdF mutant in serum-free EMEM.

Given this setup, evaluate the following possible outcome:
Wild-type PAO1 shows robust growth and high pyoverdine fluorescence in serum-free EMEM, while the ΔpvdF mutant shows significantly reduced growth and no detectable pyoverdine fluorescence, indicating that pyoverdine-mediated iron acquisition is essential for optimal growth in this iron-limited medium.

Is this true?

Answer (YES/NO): NO